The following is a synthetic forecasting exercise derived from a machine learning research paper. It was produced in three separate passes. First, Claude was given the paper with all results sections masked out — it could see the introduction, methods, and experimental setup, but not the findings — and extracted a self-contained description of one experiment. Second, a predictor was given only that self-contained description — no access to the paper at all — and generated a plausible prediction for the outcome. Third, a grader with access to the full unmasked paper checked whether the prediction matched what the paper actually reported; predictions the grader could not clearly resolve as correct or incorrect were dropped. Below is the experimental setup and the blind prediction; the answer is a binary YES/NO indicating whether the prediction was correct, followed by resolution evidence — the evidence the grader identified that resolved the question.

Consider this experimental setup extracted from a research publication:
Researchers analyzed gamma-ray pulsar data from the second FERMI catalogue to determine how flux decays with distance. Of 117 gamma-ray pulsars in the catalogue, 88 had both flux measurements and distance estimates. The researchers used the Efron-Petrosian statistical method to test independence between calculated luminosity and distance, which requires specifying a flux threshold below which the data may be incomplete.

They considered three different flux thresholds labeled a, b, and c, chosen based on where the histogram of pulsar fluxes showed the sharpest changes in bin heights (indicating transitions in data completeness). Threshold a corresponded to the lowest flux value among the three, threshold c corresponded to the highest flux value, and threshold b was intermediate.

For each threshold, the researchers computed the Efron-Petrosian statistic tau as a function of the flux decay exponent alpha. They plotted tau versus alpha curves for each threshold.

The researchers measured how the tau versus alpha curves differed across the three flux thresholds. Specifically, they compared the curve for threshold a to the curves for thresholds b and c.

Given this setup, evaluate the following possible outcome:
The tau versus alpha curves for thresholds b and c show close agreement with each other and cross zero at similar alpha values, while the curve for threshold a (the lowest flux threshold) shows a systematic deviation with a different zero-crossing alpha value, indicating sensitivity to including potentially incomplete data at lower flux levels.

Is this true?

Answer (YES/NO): NO